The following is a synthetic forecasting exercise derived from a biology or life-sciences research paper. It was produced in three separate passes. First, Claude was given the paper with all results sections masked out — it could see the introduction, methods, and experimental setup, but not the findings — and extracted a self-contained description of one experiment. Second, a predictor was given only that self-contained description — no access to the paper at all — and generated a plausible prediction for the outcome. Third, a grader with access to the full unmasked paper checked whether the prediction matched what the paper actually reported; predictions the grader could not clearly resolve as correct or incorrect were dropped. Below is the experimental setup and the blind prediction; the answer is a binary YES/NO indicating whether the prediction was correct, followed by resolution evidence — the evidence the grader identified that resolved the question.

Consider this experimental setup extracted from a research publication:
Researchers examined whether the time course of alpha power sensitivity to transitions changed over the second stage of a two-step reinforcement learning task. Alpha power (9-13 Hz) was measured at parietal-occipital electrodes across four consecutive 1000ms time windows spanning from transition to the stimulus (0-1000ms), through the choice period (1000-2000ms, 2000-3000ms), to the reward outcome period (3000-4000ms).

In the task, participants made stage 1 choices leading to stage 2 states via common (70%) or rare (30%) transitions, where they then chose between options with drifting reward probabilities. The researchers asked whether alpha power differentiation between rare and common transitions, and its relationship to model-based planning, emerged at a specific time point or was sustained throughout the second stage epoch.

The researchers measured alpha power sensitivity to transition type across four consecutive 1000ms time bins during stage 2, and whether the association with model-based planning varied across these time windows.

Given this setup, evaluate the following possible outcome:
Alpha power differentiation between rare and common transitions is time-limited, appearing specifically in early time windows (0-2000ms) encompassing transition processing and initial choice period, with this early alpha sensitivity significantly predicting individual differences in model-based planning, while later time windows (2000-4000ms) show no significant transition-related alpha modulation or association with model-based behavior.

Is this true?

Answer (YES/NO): NO